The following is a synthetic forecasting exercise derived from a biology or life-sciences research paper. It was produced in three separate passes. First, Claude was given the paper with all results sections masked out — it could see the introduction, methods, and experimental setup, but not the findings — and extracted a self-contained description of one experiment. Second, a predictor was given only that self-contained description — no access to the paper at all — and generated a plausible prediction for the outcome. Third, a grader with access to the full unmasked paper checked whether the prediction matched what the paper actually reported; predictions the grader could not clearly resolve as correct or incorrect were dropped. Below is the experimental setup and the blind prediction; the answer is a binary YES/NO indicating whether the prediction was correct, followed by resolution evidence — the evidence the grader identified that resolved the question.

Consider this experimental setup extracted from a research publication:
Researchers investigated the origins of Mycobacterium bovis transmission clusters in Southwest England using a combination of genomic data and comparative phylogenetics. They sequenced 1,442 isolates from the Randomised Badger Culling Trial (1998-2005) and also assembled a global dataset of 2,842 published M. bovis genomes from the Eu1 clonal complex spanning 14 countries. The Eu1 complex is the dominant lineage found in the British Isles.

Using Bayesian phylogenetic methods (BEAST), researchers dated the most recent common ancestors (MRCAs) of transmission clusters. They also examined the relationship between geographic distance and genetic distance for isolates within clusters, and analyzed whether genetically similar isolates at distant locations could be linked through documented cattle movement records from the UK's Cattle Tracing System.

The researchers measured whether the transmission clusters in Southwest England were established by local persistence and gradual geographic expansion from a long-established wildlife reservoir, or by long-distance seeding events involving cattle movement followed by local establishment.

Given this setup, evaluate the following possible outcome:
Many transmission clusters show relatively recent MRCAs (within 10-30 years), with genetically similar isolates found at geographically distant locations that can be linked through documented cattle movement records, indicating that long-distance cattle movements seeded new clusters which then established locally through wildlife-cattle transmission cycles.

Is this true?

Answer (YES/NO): YES